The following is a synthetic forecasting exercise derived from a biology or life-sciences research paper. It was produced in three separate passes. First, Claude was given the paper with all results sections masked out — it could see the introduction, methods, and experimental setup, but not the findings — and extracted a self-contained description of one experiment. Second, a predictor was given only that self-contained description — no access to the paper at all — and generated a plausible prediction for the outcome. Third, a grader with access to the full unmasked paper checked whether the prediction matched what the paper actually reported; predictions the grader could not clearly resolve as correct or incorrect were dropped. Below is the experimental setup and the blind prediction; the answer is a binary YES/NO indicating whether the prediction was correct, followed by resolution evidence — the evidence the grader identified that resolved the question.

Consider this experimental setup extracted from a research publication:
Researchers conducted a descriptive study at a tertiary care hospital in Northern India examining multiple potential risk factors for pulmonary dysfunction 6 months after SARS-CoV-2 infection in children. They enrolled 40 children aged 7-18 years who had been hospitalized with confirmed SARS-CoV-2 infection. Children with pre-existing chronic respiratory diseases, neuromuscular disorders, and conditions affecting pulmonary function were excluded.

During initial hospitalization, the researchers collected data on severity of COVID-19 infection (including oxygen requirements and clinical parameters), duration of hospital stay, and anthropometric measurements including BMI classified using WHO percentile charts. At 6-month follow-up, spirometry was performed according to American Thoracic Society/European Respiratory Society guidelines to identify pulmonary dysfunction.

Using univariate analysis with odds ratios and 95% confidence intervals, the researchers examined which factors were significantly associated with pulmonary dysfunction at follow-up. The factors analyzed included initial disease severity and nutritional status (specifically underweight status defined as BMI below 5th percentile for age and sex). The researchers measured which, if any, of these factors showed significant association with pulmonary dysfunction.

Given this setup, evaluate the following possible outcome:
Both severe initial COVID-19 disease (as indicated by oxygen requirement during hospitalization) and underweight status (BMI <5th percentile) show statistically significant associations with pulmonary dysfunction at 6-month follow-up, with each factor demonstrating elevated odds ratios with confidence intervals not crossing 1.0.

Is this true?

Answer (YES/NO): NO